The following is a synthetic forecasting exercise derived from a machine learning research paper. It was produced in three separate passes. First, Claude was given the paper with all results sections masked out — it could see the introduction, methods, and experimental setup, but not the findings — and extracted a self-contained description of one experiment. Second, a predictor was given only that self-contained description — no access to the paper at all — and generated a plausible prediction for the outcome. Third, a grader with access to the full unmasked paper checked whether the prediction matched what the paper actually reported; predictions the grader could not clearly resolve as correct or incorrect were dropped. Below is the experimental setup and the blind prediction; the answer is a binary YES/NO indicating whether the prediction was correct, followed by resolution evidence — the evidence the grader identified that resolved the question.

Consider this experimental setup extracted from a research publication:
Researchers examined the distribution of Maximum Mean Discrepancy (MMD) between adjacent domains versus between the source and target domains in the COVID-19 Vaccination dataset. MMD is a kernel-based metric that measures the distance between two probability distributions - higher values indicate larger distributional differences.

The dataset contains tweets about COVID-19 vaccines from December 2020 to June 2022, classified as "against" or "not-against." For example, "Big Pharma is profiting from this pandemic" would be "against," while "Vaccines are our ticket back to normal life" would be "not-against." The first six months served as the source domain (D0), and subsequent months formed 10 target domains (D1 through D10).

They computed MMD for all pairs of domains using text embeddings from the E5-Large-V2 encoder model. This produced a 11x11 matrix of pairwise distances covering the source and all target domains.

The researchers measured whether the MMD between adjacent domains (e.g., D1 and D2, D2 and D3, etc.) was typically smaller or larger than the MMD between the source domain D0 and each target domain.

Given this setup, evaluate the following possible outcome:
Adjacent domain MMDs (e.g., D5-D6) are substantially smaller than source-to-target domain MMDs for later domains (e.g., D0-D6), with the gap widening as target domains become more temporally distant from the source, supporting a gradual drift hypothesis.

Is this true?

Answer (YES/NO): NO